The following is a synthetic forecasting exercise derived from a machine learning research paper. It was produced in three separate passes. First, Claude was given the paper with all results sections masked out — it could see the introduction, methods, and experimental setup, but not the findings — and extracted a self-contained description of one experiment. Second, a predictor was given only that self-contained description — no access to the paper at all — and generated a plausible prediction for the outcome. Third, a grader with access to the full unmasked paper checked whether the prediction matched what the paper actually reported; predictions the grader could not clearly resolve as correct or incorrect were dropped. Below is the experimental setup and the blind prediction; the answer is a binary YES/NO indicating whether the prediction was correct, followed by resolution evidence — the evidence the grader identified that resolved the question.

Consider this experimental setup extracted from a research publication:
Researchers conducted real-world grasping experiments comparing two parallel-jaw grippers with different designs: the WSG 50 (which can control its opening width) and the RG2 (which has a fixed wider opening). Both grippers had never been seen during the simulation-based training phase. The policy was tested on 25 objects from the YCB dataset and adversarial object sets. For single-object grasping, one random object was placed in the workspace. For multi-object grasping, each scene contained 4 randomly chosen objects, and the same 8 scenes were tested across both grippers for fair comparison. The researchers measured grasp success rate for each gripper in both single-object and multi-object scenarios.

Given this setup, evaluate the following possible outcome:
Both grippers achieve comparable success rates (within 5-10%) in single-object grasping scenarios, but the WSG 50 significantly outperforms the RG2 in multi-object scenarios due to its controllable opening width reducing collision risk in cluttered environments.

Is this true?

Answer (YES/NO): NO